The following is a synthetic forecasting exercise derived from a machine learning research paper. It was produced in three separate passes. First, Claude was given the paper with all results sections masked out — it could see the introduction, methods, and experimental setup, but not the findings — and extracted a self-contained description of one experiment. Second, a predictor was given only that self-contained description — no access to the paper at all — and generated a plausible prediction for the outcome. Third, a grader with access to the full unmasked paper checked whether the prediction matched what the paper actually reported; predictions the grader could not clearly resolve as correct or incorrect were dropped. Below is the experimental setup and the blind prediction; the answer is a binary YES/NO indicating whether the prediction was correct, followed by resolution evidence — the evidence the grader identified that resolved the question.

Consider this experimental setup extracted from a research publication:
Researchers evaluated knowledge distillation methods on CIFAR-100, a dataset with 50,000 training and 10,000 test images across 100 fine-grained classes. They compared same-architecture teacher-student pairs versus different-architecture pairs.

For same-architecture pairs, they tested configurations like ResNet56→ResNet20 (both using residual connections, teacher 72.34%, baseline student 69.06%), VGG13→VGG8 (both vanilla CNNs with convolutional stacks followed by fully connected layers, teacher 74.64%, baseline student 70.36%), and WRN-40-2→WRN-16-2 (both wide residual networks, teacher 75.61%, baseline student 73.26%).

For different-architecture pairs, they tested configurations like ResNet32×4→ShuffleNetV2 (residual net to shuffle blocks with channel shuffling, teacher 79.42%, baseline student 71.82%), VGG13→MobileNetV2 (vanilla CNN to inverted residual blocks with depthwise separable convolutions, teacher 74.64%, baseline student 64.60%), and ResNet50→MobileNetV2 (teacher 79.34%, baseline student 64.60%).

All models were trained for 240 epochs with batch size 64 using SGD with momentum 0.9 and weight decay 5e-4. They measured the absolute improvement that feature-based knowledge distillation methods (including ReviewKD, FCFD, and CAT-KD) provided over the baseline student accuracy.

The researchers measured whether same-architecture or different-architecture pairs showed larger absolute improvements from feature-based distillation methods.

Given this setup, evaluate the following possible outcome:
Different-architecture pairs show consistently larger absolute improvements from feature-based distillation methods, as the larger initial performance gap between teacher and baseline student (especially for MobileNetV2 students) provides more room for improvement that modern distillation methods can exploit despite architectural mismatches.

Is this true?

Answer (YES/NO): YES